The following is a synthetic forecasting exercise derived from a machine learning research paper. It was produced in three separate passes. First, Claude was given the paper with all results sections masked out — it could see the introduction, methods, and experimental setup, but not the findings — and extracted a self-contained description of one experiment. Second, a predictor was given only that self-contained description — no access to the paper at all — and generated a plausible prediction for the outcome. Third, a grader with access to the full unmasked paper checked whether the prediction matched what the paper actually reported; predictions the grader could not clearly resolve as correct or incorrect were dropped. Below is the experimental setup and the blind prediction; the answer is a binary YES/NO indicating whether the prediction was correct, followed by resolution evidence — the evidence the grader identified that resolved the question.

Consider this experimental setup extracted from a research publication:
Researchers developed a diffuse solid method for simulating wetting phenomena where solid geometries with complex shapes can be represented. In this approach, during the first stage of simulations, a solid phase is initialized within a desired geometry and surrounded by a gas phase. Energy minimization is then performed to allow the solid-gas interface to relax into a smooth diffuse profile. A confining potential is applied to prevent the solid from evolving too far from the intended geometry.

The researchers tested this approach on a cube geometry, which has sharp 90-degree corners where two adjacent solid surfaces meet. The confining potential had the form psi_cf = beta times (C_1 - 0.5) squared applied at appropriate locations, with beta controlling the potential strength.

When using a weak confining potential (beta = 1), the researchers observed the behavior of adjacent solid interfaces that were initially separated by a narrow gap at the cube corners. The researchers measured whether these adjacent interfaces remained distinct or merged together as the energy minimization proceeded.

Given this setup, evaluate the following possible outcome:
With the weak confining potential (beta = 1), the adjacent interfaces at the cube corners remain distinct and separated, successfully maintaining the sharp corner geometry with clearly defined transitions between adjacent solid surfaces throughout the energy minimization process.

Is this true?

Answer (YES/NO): NO